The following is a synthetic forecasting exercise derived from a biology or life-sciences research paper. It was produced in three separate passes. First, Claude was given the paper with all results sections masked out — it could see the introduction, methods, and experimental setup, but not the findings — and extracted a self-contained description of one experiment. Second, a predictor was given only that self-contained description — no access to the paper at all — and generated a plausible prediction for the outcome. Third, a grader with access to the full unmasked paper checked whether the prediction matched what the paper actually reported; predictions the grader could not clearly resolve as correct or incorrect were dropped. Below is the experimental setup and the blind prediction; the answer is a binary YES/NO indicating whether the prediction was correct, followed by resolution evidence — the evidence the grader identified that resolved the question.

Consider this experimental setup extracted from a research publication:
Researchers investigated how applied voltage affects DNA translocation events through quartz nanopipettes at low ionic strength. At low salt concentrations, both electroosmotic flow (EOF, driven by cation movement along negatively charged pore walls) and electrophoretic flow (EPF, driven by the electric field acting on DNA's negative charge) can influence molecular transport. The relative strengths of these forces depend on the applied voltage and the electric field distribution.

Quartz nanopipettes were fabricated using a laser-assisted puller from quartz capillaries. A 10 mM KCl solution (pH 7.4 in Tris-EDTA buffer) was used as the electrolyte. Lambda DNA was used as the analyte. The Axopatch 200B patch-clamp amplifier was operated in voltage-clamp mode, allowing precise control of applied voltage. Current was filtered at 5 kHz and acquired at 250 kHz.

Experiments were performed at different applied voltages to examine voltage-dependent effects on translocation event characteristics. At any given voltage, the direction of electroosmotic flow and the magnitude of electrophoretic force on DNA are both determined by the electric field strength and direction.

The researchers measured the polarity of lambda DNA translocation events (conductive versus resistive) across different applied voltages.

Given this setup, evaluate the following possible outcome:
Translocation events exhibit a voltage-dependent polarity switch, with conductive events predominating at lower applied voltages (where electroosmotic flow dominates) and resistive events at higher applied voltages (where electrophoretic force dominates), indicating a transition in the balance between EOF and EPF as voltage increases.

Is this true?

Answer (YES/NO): NO